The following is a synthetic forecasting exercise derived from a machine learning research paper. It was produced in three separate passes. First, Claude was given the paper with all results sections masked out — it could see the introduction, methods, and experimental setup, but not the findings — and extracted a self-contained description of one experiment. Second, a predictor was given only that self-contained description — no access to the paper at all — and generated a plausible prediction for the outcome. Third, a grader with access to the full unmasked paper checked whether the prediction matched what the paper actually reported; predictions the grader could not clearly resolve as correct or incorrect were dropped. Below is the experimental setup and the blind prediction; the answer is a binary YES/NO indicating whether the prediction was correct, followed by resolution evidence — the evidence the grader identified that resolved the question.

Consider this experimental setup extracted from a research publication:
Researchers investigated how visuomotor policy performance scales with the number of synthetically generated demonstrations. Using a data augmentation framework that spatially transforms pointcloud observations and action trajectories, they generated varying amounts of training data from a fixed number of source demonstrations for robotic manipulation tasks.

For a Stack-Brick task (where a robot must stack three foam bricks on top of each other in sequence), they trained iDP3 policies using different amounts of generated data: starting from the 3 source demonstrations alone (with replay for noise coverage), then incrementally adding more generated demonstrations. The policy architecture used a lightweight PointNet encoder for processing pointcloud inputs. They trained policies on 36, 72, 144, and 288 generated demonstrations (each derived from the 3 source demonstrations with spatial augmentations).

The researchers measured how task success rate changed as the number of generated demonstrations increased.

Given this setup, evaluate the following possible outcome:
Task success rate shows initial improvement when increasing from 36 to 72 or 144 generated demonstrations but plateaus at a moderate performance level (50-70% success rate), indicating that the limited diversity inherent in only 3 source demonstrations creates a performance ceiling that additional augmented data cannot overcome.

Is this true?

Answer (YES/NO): NO